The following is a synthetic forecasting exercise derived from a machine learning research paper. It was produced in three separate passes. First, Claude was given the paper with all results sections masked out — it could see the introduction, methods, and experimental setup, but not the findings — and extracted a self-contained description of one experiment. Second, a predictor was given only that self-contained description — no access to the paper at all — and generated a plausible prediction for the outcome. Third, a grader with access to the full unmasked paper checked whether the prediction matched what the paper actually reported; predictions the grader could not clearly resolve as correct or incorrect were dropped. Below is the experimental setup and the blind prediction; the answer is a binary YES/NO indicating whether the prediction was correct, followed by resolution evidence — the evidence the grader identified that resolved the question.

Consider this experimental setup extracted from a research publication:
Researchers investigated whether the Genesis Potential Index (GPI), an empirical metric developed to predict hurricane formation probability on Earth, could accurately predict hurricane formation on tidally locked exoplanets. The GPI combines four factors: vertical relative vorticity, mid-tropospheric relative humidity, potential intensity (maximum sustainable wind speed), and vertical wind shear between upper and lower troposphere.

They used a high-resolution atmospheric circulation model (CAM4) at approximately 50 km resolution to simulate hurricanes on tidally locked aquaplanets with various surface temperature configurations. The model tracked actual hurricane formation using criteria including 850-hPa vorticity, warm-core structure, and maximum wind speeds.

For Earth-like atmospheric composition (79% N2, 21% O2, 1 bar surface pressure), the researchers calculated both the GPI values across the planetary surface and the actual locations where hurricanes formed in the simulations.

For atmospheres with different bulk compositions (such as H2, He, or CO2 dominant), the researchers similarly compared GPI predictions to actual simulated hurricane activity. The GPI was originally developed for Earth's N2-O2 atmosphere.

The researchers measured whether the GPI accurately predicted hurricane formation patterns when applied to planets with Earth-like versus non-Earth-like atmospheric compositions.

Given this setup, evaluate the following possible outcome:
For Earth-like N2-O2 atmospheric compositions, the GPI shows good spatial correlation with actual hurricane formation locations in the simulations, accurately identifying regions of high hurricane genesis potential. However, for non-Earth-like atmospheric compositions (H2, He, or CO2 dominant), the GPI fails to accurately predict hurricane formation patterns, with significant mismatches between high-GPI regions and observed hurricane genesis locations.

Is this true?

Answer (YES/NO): NO